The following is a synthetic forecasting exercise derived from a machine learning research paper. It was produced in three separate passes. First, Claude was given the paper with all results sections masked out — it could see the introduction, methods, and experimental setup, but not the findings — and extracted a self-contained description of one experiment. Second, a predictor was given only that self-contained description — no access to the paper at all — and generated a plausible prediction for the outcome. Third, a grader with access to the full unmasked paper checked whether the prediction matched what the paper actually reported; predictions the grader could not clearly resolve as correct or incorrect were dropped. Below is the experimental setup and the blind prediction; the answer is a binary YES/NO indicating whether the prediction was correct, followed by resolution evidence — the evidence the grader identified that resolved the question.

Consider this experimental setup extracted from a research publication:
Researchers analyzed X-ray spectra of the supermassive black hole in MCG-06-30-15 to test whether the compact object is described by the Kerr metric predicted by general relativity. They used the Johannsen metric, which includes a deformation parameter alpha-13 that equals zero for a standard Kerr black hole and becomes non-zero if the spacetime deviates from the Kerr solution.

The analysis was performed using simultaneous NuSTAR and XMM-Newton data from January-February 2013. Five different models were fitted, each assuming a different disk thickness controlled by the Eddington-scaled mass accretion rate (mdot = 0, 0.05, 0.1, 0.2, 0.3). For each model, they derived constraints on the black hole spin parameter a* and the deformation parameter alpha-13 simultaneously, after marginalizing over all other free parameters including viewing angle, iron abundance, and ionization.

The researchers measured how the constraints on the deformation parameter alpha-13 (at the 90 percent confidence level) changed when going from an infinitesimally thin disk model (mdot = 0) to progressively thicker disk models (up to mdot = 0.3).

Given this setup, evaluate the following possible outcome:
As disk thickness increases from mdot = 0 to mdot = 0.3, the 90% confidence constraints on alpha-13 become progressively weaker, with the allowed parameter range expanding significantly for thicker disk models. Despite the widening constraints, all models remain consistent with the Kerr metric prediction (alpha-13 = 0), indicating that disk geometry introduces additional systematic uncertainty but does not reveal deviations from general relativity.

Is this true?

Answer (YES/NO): NO